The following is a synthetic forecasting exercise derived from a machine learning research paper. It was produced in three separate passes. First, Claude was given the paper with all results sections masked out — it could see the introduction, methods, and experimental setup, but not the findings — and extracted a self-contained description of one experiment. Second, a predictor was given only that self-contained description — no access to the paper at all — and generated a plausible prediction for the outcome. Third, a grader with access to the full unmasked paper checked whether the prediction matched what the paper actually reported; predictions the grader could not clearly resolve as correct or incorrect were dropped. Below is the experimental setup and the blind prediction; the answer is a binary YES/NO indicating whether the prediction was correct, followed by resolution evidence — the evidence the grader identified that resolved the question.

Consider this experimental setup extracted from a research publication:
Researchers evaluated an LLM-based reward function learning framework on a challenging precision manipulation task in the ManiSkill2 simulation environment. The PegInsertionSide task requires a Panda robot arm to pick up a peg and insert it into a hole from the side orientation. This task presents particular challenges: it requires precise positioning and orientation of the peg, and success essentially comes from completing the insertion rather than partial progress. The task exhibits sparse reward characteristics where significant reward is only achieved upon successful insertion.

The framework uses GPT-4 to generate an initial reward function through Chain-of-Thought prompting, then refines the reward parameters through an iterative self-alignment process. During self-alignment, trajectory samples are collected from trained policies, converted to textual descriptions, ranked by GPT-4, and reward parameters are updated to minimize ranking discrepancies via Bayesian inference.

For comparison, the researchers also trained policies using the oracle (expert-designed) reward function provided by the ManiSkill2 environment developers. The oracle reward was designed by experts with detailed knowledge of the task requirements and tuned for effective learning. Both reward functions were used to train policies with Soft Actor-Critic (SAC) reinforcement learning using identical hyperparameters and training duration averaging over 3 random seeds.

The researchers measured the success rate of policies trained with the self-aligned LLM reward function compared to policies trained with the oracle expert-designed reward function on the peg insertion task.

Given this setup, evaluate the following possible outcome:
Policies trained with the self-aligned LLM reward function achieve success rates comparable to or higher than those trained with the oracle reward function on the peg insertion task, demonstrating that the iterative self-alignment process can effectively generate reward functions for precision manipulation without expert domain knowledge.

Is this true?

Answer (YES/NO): YES